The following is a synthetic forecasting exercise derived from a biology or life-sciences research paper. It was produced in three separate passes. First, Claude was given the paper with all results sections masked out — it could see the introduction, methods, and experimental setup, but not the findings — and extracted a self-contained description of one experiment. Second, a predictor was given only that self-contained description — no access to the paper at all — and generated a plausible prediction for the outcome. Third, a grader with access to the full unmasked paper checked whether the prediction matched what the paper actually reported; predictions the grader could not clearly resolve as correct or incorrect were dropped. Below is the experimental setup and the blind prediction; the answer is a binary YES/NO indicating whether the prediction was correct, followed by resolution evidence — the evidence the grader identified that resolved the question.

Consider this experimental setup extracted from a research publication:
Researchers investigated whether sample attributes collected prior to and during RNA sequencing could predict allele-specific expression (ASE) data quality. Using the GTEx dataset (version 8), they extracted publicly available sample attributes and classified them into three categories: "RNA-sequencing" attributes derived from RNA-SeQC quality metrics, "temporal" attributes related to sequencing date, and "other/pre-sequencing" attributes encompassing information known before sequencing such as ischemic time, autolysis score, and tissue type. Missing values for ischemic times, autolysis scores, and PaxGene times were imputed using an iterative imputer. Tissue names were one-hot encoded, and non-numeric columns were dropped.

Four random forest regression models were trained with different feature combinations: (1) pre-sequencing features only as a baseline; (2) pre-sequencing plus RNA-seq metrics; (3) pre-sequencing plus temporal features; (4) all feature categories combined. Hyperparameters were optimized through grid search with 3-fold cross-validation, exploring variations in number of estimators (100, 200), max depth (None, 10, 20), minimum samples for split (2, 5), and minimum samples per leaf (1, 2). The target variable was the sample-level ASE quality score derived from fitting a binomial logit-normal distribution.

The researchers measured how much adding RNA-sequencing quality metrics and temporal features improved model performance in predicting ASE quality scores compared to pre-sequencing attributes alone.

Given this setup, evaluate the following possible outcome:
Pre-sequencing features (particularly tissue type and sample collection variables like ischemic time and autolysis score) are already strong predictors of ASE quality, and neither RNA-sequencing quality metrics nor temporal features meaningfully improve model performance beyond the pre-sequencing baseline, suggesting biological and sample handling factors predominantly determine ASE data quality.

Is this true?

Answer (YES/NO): NO